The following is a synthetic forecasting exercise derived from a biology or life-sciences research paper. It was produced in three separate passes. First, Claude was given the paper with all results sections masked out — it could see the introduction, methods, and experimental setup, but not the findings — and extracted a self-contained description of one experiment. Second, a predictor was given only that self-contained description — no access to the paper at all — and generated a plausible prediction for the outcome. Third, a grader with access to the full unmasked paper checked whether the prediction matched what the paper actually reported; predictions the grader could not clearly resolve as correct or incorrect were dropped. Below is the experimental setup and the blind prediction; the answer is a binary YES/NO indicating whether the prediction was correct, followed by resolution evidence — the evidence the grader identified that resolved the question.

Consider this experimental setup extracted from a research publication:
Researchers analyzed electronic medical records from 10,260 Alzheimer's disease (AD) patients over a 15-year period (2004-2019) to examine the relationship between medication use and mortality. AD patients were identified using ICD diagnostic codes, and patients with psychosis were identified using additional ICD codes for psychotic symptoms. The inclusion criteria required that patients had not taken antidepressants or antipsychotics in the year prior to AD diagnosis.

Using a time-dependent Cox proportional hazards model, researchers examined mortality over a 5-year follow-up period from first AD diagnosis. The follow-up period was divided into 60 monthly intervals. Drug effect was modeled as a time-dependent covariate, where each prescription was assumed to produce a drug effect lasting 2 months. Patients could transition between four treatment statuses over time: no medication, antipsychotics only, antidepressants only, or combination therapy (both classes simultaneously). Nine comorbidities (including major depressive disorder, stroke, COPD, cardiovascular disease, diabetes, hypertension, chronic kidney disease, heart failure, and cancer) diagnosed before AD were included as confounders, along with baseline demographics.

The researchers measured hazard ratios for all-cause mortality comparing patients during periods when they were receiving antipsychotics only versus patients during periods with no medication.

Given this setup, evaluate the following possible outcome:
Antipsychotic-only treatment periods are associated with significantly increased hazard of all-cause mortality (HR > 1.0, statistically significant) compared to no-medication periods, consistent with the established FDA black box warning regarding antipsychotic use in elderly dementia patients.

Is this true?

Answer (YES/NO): YES